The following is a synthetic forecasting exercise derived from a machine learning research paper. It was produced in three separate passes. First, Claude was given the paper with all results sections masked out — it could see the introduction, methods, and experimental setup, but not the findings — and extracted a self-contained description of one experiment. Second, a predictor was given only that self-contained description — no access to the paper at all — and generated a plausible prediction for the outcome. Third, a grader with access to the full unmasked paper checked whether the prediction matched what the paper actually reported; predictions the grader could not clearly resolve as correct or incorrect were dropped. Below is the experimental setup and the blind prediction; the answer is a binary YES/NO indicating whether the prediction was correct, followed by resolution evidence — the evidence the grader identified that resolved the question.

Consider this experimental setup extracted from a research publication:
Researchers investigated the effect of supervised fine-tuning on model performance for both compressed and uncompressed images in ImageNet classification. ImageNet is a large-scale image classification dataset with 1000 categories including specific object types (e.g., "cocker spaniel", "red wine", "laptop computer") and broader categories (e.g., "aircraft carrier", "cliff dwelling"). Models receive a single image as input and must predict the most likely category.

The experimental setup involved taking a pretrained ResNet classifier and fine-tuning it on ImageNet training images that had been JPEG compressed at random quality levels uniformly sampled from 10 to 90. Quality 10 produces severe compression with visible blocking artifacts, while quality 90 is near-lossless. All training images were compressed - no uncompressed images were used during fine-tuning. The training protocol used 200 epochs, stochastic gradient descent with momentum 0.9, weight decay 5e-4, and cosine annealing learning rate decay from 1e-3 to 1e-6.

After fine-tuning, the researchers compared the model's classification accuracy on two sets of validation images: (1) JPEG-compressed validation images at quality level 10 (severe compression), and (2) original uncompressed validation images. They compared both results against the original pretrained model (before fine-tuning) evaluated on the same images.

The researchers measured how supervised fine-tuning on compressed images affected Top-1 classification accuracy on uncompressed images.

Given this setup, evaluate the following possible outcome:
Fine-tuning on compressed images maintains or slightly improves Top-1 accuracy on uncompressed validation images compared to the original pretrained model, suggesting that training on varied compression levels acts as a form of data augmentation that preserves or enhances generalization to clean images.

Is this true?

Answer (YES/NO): NO